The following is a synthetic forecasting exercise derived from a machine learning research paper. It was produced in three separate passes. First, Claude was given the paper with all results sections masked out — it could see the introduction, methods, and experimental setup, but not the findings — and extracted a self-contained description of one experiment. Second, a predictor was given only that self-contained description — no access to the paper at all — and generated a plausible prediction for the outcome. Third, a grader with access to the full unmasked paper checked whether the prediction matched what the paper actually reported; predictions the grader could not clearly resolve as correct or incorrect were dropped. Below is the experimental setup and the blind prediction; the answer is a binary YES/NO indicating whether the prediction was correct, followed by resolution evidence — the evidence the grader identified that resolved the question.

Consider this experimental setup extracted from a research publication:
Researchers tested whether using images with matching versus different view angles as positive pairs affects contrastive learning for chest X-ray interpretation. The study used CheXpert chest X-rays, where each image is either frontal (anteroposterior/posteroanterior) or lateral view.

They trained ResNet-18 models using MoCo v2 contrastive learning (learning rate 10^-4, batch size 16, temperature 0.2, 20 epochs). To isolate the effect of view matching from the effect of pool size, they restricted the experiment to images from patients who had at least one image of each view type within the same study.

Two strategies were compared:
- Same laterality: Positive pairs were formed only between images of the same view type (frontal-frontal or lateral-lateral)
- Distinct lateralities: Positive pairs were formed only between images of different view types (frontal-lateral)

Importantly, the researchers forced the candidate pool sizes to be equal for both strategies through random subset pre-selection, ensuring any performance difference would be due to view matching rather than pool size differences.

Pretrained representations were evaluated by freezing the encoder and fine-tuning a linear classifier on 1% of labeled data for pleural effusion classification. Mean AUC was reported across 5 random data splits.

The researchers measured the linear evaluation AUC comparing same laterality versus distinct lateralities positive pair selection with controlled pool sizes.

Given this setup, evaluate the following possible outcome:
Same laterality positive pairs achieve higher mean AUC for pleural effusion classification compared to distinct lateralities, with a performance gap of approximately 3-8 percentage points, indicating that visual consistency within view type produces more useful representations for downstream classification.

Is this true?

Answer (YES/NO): NO